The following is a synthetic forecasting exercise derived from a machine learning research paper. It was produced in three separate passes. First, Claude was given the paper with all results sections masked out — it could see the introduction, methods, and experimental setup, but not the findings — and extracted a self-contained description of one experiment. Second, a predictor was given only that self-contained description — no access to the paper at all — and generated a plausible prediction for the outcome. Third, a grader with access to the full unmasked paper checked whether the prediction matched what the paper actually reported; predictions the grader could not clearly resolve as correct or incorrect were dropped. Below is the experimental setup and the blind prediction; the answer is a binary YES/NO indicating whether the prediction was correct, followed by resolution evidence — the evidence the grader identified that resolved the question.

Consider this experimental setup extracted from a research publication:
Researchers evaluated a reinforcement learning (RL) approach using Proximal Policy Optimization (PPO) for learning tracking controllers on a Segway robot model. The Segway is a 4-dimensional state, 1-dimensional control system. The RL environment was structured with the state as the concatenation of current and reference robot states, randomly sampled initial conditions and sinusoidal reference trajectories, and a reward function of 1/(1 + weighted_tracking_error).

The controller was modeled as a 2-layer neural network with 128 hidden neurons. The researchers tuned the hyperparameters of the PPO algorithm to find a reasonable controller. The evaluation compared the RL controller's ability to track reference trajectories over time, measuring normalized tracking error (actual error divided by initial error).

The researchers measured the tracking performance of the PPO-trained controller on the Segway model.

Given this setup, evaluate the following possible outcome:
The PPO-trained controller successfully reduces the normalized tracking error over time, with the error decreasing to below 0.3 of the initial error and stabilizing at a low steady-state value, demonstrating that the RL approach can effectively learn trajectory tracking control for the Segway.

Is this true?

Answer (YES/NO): NO